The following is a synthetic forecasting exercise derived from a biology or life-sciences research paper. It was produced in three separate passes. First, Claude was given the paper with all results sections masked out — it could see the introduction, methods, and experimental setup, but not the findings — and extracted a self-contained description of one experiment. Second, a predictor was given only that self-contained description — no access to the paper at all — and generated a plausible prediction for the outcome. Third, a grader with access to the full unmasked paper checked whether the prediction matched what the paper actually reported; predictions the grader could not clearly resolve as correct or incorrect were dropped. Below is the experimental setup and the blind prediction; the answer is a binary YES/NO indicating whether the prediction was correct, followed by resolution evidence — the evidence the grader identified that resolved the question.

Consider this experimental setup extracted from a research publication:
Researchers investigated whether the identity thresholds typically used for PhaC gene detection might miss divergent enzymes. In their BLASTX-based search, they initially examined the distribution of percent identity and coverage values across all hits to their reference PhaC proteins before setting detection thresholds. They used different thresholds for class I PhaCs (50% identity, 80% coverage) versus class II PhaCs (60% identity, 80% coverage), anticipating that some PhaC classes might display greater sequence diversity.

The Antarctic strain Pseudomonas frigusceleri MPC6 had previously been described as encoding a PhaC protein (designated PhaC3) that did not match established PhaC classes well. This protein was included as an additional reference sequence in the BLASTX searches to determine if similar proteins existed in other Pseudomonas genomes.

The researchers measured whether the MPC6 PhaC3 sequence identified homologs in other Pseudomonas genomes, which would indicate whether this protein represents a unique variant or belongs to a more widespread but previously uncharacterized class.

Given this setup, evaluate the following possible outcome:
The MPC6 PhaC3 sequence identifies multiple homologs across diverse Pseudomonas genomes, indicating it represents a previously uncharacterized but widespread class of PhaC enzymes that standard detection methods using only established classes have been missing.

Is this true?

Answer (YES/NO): NO